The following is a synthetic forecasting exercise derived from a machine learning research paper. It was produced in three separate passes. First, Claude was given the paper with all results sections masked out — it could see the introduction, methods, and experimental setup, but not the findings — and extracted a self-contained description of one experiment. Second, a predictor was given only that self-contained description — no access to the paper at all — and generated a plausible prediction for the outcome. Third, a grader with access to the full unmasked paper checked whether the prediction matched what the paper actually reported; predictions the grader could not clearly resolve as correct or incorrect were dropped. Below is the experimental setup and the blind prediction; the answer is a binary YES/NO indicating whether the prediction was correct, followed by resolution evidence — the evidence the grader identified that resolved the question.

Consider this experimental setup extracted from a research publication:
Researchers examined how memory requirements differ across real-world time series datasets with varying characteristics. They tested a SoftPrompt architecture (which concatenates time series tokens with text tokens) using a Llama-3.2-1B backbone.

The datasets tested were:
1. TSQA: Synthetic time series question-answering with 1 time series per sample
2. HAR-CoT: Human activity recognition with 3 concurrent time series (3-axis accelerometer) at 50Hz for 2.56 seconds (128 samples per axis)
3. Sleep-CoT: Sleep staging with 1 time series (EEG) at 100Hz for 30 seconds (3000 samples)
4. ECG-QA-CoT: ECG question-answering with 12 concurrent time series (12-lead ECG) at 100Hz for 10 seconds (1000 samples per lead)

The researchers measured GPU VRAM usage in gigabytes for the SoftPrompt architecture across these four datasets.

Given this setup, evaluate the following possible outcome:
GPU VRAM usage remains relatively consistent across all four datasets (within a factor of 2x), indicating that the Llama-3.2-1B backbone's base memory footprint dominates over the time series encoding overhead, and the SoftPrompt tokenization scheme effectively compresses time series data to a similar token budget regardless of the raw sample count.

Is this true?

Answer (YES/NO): NO